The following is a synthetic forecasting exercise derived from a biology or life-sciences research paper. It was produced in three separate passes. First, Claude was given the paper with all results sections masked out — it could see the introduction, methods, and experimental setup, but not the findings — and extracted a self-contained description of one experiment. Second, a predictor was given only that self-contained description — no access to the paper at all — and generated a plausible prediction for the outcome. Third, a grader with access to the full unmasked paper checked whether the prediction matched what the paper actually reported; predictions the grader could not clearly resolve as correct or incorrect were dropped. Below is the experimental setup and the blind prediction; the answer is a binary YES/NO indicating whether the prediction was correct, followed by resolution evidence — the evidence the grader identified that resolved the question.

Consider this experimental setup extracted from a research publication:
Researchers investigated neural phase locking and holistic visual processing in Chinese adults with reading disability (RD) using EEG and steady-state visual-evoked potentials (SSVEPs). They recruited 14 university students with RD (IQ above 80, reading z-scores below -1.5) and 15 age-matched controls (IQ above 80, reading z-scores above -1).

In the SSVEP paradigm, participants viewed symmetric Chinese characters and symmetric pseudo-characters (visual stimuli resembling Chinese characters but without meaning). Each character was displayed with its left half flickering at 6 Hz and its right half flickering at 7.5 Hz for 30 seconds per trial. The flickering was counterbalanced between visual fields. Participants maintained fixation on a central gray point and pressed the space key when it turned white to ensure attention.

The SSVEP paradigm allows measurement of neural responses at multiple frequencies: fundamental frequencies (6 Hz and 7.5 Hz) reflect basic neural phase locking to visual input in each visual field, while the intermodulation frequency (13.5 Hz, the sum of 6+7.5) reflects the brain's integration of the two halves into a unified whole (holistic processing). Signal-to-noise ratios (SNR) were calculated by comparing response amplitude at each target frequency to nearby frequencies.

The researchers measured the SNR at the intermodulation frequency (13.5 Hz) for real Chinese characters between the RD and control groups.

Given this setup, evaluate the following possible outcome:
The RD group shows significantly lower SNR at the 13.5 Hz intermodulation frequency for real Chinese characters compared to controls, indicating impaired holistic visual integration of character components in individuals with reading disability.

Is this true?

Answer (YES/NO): NO